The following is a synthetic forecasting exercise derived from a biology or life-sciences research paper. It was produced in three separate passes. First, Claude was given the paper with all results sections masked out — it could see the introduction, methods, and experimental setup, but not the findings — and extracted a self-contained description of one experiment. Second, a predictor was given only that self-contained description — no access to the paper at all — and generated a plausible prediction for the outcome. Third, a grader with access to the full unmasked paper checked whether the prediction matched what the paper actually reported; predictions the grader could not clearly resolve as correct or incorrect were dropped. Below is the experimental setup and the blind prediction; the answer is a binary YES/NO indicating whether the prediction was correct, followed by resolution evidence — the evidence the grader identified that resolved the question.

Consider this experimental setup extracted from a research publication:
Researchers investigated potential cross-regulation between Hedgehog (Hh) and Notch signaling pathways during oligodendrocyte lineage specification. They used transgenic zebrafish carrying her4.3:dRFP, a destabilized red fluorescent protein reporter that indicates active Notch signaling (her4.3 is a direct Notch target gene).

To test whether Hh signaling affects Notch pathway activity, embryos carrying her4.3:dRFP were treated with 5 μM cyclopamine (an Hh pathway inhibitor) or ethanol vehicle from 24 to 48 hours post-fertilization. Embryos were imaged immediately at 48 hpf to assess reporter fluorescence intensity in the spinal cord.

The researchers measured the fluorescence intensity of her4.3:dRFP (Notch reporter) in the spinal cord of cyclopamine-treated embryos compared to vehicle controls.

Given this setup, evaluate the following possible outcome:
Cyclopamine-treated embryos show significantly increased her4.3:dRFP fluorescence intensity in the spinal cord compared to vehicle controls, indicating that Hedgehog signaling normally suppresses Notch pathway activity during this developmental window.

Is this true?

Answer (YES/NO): NO